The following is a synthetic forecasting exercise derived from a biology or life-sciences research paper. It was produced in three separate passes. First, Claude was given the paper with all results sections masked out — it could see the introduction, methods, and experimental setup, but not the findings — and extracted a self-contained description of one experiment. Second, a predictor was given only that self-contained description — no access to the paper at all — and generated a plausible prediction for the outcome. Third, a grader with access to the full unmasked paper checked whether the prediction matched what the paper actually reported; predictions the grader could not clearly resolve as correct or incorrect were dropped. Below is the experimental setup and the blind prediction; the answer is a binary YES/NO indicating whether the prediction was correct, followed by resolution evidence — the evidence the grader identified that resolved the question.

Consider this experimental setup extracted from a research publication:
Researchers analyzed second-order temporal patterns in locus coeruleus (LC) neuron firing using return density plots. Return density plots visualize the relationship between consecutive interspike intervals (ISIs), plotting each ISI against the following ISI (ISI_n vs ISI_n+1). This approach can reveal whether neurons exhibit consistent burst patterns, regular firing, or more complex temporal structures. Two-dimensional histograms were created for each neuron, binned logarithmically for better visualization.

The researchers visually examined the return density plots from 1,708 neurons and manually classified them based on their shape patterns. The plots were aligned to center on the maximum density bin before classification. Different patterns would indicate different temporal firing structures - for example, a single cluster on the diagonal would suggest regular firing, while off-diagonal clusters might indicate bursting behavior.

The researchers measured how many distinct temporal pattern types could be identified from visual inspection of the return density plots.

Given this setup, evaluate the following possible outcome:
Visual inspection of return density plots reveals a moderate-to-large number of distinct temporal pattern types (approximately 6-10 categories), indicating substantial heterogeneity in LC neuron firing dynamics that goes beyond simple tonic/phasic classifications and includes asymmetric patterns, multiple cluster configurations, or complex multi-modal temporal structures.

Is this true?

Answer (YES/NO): YES